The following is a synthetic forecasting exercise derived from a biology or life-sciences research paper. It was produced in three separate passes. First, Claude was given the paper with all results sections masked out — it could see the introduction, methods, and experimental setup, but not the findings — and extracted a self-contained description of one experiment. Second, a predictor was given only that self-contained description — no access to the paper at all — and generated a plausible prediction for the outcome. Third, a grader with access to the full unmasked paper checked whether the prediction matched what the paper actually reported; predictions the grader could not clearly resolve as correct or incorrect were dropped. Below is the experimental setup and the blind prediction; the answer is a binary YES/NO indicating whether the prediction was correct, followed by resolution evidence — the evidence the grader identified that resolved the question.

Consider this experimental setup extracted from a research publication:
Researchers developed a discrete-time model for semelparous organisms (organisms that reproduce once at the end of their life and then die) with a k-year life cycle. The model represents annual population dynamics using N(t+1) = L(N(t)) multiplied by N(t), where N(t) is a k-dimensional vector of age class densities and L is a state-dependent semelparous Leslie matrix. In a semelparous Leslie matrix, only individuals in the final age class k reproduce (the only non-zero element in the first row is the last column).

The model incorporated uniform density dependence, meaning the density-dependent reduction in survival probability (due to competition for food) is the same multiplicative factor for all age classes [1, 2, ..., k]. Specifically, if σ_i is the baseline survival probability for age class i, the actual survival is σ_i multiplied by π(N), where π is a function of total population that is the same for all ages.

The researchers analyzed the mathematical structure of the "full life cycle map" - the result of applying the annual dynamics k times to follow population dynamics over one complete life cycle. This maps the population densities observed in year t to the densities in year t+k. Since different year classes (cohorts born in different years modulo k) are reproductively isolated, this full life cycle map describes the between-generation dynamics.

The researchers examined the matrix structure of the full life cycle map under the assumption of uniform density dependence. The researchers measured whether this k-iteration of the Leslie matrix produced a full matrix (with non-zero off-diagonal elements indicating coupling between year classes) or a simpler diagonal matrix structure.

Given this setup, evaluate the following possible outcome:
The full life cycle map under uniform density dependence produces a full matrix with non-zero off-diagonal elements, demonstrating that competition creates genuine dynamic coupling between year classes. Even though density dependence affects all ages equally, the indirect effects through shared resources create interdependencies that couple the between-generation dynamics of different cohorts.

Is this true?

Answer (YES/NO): NO